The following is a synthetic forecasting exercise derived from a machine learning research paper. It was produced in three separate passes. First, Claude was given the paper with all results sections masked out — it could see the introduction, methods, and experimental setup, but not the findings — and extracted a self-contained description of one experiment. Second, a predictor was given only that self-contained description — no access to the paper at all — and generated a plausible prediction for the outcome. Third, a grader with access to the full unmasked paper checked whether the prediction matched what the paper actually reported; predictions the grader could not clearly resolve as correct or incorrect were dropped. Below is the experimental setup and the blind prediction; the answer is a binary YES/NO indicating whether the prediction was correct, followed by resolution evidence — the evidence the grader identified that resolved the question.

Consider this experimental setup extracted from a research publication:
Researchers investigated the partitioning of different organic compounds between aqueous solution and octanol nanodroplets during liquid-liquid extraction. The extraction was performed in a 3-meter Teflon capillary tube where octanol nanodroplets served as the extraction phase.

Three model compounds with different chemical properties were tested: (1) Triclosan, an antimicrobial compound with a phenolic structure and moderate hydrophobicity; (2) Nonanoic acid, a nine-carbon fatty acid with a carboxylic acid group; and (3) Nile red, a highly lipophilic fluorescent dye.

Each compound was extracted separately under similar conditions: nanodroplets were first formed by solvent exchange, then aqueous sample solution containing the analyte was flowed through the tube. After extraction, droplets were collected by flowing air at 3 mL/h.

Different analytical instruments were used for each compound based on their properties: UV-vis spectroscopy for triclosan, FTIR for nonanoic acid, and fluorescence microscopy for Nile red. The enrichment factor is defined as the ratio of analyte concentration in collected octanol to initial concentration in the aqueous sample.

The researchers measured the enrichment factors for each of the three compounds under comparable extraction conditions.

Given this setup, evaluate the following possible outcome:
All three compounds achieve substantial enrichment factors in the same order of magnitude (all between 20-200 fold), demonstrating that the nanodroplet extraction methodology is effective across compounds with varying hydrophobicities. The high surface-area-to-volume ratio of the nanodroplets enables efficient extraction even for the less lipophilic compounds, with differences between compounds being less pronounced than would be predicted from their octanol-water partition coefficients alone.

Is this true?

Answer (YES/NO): NO